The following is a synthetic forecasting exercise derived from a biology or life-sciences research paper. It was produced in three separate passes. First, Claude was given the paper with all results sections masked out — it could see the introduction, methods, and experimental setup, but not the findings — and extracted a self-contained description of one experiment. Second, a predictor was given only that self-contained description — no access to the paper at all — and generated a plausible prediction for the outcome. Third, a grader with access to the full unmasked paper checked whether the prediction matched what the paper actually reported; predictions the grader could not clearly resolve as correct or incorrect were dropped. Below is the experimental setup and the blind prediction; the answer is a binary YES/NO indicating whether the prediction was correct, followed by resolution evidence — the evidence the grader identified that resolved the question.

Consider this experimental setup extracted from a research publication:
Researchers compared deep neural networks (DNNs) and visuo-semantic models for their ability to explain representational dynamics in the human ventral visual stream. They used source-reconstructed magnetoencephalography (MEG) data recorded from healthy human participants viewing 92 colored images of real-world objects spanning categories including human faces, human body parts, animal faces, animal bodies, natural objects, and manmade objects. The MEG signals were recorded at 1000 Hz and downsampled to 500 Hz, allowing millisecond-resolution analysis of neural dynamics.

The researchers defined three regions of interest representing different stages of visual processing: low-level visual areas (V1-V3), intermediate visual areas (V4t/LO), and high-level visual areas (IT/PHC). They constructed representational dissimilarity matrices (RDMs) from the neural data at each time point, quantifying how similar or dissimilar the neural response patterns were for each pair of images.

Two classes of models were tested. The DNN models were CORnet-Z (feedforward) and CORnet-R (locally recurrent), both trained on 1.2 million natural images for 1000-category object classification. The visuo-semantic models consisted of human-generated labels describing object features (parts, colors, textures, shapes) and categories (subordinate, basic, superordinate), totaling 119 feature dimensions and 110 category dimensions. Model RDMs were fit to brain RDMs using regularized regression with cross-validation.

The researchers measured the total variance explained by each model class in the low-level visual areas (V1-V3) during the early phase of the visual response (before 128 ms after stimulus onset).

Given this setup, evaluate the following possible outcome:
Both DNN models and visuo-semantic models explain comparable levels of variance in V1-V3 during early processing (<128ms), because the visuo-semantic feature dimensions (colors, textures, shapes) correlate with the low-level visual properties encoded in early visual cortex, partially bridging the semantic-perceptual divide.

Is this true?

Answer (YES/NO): NO